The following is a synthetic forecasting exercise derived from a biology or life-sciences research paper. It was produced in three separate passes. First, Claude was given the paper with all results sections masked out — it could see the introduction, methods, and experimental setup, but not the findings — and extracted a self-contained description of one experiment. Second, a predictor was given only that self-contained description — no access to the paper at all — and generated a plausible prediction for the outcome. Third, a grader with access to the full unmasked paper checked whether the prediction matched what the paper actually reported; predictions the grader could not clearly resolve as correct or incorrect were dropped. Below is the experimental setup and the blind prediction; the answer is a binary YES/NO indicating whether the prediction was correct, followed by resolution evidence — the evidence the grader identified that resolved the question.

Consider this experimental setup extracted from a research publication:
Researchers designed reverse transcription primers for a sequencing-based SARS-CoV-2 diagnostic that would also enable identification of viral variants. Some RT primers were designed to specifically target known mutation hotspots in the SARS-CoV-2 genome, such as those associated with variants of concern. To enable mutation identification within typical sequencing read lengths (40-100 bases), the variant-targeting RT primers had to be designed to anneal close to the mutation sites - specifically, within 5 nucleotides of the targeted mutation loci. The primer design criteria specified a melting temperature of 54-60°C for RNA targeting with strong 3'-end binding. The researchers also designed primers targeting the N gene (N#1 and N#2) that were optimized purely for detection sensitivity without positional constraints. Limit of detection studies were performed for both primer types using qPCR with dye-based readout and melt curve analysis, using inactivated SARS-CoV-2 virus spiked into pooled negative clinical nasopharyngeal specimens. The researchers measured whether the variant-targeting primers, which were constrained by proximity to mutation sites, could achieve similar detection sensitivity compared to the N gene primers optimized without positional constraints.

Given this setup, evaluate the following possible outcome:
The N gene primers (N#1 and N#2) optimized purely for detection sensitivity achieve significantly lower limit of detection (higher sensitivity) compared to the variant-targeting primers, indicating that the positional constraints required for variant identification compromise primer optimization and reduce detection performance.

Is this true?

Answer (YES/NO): NO